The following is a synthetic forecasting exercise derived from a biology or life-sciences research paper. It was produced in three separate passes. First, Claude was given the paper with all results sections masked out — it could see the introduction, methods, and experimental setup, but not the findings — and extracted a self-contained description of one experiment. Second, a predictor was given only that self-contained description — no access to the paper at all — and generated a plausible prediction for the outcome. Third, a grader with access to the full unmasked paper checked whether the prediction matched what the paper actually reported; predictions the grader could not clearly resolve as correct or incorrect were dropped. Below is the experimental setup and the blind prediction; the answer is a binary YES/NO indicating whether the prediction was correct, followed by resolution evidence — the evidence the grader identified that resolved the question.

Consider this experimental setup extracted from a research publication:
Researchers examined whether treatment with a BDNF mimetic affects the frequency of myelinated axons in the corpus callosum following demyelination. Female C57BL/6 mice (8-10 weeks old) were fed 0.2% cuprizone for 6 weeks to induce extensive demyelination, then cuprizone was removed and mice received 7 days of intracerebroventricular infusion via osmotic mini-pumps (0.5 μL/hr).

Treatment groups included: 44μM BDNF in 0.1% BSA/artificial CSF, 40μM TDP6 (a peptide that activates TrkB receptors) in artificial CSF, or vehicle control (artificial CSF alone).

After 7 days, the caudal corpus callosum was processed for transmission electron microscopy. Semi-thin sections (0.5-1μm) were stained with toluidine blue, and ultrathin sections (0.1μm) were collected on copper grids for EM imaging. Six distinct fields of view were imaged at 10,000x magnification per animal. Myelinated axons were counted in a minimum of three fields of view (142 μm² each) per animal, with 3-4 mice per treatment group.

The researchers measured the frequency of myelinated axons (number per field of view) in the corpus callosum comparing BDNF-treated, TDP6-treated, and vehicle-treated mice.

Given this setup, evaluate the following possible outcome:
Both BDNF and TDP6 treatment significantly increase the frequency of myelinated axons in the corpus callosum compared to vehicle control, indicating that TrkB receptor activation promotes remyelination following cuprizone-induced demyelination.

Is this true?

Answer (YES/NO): NO